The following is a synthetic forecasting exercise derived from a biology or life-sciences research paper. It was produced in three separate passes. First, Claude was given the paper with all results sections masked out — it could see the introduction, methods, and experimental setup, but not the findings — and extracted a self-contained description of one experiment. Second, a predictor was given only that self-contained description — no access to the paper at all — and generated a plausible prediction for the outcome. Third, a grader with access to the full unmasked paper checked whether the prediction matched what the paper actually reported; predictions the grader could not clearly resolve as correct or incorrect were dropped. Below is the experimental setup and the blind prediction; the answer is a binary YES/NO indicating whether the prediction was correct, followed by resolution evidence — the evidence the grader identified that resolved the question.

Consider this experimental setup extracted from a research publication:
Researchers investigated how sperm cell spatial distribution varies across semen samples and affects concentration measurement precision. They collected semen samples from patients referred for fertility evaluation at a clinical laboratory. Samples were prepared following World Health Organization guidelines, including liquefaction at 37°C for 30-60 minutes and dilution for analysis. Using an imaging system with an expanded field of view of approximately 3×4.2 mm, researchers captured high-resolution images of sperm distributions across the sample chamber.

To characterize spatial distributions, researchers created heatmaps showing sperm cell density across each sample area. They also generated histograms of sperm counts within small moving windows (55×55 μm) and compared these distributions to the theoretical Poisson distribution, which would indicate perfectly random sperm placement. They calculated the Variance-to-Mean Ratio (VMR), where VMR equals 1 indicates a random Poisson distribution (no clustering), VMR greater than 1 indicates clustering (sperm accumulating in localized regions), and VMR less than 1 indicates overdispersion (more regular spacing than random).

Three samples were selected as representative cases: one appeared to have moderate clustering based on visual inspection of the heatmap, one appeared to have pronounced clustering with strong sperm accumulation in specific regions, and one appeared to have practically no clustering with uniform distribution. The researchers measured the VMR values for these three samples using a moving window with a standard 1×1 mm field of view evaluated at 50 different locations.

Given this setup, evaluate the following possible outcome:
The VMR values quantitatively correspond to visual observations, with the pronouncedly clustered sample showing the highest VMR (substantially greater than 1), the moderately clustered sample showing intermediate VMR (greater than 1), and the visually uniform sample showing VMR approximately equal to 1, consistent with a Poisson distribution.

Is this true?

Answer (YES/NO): YES